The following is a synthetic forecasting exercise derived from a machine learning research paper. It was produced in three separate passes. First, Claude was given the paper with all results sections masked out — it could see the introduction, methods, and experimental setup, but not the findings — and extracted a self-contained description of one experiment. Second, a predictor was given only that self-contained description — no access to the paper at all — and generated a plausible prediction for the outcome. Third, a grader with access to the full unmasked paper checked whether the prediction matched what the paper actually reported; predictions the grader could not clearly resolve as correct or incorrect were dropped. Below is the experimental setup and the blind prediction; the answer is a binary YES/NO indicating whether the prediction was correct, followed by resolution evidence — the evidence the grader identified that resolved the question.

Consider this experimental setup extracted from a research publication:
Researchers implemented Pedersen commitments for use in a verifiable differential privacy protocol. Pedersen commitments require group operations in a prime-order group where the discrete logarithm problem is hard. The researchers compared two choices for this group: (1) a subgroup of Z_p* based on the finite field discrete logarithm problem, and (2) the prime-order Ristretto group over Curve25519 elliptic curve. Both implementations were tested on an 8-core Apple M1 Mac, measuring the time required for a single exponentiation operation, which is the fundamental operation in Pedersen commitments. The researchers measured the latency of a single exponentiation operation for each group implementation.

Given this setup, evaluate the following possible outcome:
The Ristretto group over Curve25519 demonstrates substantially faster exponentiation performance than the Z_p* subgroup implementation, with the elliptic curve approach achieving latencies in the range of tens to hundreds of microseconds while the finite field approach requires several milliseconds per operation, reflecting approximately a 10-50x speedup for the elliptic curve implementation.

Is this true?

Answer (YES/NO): NO